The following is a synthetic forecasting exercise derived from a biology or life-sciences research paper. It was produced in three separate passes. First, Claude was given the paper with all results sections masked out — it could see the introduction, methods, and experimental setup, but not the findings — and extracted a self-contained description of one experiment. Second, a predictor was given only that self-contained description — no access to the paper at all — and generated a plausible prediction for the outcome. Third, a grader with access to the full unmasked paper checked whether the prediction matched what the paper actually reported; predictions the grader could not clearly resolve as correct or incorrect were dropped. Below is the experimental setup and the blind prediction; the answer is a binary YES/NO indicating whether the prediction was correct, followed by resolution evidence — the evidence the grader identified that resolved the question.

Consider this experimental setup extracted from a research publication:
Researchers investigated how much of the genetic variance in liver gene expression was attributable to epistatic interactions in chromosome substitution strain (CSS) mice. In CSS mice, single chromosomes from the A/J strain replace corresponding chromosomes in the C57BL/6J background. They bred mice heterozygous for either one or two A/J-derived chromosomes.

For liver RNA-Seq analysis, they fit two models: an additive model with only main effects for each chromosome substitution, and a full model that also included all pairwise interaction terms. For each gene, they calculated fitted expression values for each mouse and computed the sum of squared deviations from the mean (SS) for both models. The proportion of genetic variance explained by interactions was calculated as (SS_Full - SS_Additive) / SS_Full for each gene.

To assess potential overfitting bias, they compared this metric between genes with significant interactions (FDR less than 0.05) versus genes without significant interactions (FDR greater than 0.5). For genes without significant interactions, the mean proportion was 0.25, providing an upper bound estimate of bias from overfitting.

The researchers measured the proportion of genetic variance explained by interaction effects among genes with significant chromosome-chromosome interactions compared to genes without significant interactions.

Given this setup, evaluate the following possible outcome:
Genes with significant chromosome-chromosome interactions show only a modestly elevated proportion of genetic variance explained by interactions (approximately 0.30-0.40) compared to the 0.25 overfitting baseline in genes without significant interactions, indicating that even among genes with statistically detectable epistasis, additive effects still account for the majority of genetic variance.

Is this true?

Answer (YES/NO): NO